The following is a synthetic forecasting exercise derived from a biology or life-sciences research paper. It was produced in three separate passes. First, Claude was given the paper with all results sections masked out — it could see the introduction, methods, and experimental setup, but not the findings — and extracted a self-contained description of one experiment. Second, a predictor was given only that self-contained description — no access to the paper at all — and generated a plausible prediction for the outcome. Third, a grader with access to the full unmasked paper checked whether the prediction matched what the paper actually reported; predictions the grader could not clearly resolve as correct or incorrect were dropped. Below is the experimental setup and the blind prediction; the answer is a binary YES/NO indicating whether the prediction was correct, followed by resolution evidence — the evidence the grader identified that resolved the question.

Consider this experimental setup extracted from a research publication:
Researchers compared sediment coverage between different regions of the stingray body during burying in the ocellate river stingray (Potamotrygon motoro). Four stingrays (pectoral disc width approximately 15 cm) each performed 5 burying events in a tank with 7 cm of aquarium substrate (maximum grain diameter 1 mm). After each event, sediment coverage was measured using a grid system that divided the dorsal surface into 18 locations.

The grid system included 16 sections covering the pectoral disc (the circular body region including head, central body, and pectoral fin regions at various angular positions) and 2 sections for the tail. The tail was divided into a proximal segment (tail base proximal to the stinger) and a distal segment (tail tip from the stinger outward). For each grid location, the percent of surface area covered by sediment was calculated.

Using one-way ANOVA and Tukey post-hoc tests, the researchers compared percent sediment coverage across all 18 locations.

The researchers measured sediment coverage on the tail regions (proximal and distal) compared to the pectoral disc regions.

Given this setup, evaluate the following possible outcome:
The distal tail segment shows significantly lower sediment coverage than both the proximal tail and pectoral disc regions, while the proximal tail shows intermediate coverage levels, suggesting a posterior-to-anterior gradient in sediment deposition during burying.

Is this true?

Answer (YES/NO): NO